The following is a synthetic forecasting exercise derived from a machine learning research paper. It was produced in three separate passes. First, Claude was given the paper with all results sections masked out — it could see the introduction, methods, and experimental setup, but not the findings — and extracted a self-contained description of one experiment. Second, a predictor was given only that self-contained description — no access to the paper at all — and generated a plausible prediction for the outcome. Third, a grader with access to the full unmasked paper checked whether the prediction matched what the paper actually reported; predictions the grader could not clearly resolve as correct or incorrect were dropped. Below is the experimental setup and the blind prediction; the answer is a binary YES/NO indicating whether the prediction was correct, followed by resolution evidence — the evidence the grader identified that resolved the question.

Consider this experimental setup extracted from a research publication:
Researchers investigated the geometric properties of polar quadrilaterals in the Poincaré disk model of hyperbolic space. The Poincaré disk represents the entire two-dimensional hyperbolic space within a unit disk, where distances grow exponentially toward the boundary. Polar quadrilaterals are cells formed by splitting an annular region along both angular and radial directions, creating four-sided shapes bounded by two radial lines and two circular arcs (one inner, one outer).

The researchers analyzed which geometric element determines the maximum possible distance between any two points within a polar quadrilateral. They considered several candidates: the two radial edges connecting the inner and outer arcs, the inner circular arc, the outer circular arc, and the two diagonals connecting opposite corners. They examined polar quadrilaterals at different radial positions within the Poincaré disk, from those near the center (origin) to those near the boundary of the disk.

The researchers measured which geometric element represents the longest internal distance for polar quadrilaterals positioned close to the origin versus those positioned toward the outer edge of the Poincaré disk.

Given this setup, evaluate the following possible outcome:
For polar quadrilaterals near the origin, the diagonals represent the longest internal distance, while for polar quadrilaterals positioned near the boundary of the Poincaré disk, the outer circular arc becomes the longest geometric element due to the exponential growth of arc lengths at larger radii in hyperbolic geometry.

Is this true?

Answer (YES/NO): YES